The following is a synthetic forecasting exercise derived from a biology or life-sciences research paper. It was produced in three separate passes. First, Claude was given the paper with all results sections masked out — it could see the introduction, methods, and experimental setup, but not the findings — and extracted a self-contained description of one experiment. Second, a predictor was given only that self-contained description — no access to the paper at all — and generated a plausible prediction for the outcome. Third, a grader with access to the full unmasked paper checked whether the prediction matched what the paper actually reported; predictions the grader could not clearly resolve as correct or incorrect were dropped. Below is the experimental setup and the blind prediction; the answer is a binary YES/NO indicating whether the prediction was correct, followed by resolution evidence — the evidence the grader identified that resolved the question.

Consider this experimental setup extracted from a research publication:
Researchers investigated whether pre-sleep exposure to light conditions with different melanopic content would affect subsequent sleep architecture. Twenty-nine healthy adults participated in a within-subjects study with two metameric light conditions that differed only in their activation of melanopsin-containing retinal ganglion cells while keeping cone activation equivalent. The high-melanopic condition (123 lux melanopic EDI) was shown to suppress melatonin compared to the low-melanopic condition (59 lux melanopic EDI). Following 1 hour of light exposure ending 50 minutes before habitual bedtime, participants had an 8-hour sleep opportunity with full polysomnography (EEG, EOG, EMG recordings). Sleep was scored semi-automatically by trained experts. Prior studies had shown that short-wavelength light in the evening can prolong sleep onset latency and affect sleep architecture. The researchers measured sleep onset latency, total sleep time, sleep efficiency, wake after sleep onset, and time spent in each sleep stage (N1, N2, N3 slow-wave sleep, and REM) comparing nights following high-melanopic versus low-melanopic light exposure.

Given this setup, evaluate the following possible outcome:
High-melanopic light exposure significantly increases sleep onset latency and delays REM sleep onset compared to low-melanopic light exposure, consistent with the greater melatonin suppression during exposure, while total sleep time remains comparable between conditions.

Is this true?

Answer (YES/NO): NO